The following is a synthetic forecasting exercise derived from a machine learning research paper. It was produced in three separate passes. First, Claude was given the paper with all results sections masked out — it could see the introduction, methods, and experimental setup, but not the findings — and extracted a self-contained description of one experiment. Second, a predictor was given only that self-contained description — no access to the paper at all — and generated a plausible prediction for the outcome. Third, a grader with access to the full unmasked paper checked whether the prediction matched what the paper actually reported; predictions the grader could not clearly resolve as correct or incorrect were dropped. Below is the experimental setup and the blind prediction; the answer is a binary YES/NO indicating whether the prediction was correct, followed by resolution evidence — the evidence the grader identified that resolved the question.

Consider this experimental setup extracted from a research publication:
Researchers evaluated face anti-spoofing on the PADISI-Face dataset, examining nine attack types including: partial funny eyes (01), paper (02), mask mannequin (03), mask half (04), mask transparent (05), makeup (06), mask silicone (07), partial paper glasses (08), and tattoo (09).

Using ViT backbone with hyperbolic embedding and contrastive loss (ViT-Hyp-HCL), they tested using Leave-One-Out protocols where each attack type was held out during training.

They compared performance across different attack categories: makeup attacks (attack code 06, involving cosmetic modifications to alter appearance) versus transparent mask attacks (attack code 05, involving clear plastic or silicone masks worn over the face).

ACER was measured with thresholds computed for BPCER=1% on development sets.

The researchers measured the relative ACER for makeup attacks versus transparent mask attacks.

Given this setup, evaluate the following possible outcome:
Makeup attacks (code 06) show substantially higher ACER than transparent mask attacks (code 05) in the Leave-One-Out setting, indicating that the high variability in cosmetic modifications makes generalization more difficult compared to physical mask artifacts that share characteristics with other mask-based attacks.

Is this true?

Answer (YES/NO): YES